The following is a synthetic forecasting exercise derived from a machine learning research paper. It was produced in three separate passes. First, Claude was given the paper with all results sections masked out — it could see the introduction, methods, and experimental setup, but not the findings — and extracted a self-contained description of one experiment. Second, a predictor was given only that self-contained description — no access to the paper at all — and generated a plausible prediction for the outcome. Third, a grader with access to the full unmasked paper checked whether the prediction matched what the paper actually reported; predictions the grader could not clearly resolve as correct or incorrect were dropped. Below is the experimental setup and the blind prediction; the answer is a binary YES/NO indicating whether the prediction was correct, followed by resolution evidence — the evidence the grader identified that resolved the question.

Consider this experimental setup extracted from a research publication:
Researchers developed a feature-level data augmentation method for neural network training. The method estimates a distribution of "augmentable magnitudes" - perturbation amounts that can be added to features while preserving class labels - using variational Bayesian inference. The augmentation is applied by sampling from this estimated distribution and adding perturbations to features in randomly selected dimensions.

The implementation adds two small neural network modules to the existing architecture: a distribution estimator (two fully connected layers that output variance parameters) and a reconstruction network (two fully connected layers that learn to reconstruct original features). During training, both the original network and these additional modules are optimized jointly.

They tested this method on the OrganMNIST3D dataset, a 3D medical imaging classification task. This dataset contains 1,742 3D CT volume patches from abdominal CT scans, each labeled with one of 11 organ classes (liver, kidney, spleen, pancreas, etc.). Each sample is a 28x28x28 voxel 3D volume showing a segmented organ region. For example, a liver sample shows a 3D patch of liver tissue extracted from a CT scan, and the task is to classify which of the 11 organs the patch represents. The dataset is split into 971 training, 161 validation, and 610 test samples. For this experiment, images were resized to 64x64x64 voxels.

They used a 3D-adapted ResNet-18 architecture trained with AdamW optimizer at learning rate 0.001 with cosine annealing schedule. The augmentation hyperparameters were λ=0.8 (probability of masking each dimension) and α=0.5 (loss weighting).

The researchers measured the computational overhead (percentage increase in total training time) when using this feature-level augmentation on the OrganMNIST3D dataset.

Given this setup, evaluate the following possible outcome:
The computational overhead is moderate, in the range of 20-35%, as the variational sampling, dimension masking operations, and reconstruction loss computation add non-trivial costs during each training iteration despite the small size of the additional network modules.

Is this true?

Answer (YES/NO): NO